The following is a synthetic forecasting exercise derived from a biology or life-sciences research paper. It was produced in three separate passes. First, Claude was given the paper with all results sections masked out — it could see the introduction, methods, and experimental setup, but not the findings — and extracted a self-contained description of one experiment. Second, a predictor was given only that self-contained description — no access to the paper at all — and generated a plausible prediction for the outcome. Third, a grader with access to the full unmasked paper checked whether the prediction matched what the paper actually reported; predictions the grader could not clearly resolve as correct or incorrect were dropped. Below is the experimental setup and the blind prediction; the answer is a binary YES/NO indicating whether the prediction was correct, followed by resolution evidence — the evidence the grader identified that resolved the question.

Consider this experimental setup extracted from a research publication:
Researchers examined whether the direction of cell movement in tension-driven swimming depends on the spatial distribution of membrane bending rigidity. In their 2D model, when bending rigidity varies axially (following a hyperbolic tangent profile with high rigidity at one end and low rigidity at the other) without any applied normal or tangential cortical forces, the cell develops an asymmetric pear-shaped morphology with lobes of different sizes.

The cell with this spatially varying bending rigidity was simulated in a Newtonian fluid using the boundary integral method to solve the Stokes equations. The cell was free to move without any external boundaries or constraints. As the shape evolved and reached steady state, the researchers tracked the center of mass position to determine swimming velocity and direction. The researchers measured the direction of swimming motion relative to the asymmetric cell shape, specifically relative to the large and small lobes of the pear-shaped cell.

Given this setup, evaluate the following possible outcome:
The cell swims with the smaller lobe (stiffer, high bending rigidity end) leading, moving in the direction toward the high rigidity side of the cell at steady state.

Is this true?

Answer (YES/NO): NO